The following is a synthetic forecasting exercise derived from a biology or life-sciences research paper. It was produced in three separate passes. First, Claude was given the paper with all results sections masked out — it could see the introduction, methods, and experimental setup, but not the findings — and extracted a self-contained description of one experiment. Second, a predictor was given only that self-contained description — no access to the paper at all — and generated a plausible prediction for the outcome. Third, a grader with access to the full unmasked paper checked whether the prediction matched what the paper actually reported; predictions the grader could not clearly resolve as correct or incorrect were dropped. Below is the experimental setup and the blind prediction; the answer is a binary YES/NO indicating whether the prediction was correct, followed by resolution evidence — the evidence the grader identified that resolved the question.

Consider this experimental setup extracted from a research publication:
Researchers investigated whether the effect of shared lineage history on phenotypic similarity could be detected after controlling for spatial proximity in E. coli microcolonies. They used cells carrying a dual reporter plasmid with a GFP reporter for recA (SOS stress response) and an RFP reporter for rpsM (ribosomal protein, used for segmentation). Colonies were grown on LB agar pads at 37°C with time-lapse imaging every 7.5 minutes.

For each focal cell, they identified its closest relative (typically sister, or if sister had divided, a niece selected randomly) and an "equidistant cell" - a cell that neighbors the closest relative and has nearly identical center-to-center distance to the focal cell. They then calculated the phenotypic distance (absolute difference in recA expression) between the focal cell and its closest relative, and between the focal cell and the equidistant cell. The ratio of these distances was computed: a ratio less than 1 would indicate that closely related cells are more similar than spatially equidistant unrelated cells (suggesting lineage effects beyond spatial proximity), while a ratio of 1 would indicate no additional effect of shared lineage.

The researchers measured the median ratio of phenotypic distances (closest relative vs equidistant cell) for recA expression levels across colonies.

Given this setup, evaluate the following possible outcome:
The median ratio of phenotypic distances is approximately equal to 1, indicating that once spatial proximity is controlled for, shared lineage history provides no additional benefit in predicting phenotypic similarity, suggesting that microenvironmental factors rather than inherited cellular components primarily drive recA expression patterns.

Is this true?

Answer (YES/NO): NO